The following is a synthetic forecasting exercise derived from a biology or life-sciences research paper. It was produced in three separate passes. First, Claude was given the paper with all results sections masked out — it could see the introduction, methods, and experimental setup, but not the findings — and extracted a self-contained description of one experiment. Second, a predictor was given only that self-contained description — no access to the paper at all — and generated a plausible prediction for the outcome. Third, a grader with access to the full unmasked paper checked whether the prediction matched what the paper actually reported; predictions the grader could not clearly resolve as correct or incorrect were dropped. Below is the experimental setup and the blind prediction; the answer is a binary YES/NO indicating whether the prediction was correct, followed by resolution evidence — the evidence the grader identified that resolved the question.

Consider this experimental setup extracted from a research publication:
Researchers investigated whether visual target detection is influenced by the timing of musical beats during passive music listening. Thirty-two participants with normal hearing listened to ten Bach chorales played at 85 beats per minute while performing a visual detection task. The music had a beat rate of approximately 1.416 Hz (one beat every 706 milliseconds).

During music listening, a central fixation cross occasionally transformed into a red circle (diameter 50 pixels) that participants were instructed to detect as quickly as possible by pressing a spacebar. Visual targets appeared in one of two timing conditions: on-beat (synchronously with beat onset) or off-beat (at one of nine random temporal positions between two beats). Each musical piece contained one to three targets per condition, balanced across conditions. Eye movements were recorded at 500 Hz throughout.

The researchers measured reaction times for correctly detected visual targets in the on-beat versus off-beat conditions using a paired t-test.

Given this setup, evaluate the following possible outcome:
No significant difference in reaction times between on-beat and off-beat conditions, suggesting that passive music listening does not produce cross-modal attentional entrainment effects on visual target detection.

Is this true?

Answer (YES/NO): NO